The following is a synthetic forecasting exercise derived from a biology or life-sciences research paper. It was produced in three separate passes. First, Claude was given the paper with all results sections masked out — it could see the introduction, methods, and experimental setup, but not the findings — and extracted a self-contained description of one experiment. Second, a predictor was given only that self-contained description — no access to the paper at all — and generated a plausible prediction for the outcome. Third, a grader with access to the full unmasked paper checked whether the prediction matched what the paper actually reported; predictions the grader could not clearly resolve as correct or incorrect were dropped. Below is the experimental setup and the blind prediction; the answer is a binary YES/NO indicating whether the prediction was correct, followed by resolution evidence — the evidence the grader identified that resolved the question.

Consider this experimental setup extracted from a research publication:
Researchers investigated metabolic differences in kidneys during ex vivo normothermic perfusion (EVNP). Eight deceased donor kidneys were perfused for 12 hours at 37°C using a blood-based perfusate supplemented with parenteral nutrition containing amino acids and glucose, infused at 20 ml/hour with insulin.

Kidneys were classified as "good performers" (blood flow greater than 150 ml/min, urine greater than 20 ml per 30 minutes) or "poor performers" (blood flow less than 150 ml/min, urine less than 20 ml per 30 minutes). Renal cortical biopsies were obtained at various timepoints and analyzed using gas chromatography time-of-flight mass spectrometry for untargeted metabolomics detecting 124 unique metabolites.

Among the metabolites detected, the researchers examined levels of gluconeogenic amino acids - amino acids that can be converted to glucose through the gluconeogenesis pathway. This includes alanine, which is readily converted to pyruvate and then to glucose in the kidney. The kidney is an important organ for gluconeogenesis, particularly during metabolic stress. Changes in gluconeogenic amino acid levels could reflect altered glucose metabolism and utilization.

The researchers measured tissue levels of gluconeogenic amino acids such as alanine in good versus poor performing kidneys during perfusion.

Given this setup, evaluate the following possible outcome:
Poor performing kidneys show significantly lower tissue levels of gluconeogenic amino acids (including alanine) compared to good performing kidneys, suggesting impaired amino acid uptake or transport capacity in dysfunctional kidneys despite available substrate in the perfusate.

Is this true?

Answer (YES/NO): NO